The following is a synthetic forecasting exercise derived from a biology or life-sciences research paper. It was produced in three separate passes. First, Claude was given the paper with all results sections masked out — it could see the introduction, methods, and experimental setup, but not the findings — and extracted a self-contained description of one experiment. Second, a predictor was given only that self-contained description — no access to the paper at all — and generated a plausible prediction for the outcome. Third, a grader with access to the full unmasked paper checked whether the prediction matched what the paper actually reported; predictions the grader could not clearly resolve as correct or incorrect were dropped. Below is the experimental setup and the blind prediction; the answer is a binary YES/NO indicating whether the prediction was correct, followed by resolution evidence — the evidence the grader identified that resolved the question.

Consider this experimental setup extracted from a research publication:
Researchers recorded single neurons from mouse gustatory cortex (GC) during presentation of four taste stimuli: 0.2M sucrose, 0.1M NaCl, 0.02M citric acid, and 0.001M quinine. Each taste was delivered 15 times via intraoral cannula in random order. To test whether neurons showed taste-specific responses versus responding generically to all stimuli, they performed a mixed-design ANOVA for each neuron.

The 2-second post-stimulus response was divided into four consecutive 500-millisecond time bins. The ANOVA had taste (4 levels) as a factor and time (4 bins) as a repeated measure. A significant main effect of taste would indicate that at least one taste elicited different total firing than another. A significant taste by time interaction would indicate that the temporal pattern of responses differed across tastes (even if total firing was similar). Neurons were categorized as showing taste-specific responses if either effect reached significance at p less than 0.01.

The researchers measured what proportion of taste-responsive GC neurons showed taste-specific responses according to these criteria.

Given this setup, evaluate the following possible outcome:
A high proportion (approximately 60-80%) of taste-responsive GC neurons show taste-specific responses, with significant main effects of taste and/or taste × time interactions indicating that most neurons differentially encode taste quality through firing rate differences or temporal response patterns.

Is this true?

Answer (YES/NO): YES